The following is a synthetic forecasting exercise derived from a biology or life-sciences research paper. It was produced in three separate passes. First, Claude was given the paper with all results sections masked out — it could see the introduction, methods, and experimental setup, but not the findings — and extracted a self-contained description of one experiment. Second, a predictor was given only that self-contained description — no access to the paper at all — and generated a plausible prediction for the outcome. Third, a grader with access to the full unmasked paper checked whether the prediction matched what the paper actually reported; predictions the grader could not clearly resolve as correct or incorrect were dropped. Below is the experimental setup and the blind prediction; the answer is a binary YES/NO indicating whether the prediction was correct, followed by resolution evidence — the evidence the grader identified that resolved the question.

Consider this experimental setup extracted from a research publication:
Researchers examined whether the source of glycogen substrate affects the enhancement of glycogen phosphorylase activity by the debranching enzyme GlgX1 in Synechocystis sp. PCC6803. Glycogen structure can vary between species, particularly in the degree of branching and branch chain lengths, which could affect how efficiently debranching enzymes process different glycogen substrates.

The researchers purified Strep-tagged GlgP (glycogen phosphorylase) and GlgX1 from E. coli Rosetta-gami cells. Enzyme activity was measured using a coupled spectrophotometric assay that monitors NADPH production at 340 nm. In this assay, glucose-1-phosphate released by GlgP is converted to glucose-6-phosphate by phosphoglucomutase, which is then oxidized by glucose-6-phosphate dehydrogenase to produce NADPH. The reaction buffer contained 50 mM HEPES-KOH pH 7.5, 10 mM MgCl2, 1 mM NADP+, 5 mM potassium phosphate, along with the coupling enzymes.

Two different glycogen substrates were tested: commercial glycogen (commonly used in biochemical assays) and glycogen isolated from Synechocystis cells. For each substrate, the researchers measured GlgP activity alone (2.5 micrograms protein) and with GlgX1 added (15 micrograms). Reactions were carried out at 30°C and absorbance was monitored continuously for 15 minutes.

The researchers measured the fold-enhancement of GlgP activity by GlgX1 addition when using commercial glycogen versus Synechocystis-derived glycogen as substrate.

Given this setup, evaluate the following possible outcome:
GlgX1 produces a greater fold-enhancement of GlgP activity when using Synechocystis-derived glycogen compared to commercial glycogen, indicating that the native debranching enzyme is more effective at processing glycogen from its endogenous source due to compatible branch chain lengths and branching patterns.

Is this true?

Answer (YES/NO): YES